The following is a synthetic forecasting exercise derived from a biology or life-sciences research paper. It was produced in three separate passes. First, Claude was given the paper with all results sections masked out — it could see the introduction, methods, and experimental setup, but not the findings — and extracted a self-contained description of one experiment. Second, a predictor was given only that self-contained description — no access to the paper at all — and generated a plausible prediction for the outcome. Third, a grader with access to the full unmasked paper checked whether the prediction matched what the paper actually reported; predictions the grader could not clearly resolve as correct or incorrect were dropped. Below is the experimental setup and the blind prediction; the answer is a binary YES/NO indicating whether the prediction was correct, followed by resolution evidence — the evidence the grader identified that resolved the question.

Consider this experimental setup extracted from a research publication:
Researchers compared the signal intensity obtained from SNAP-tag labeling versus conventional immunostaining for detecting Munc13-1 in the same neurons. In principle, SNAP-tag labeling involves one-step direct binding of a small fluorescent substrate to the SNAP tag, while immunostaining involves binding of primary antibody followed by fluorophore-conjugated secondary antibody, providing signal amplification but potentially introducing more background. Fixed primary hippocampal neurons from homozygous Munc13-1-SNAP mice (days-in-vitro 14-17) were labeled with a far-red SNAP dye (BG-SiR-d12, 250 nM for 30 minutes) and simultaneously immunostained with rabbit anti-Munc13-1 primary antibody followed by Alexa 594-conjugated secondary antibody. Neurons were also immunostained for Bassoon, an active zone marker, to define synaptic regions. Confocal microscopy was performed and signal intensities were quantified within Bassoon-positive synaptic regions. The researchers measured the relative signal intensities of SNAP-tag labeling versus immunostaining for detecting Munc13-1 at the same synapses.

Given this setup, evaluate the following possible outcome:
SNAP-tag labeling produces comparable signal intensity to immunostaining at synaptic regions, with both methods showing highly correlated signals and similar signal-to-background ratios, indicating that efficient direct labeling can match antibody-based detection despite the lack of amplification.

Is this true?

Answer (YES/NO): NO